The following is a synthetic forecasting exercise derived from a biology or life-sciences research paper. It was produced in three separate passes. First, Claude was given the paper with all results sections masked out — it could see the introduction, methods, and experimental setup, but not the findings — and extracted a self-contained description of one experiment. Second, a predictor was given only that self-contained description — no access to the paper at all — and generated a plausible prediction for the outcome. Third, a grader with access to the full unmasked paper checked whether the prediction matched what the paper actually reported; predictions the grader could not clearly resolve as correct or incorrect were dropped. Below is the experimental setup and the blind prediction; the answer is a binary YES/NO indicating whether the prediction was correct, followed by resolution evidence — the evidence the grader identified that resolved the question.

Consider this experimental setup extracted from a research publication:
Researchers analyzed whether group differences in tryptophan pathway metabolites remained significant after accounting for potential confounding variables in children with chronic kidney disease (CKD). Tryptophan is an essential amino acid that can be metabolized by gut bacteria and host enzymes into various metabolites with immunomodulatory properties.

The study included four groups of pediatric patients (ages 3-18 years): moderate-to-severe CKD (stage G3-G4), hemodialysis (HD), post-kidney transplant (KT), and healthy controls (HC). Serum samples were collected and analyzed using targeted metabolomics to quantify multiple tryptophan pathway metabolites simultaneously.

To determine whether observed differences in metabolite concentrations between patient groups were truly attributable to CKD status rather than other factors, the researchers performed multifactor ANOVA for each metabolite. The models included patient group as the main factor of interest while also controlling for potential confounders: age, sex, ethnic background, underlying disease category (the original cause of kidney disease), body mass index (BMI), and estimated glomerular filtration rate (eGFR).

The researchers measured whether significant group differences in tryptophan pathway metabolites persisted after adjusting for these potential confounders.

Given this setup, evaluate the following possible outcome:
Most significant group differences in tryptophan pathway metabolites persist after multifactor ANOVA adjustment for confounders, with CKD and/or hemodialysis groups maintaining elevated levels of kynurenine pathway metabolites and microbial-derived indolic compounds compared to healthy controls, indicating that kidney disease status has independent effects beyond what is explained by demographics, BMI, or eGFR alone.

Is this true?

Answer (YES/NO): YES